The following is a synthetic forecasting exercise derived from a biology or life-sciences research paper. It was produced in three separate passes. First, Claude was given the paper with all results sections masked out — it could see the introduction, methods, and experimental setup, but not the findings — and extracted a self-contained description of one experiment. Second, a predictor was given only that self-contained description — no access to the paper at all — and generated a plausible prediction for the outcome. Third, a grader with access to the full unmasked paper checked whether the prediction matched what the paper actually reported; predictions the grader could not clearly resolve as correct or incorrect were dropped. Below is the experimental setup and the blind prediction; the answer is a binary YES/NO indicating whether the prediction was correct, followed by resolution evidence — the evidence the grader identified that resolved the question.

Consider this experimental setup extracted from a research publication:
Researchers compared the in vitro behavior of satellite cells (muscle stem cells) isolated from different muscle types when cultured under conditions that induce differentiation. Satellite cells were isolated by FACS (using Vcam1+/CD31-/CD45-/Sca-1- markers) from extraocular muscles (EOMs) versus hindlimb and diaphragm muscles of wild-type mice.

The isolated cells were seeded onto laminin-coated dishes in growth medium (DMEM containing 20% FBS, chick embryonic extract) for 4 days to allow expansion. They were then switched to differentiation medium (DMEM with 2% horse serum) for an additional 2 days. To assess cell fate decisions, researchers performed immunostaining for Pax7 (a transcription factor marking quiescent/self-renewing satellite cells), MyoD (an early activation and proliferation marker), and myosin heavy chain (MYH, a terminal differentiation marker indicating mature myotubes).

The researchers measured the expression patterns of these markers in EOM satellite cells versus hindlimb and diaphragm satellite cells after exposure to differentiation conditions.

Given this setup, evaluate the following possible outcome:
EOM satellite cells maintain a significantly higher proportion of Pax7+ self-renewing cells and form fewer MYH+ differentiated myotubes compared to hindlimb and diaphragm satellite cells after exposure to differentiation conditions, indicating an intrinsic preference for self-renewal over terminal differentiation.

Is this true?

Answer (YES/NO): YES